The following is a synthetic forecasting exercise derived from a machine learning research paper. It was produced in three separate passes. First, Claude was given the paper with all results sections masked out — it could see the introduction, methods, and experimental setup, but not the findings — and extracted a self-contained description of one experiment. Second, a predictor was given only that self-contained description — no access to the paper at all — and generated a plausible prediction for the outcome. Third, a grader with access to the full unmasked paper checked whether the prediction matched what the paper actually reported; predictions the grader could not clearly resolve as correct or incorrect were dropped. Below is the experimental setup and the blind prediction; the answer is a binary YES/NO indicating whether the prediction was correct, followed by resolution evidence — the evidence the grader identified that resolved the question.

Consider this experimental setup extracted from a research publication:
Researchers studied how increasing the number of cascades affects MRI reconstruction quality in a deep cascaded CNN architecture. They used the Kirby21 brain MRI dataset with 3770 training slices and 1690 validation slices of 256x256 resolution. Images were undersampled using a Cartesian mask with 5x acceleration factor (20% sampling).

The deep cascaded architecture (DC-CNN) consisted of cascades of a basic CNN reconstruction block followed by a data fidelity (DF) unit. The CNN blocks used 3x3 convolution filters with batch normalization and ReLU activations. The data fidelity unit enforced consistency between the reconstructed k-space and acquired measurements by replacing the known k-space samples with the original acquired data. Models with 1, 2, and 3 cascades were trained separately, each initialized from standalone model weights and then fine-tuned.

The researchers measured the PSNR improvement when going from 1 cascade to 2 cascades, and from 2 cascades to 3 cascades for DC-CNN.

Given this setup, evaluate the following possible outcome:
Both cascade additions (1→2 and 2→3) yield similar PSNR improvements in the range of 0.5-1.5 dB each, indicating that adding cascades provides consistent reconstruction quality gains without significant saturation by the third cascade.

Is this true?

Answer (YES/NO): NO